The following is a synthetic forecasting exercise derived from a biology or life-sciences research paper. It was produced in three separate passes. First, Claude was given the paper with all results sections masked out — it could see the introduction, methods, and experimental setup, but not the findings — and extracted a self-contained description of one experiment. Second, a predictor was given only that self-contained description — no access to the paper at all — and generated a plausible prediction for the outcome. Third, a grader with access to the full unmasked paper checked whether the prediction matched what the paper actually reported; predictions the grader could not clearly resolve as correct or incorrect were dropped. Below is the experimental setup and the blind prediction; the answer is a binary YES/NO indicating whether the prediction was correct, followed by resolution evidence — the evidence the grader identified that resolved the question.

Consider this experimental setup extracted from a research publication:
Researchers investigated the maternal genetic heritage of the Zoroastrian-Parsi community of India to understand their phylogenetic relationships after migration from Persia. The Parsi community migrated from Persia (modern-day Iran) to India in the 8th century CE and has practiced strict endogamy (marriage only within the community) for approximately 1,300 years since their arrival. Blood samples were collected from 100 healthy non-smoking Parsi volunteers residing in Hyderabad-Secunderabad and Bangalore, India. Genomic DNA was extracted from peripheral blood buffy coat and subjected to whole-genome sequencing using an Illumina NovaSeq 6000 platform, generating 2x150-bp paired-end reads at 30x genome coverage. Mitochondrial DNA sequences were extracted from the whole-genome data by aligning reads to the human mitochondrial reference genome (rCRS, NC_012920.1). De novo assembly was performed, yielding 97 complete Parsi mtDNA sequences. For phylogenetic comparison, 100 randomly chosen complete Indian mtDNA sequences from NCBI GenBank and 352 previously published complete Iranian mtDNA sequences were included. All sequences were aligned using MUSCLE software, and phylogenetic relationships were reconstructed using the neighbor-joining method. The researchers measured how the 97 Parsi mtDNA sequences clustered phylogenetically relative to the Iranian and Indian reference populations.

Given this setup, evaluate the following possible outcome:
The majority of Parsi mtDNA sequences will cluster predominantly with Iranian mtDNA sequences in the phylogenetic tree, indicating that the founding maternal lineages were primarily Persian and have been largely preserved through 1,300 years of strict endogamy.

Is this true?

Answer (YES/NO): YES